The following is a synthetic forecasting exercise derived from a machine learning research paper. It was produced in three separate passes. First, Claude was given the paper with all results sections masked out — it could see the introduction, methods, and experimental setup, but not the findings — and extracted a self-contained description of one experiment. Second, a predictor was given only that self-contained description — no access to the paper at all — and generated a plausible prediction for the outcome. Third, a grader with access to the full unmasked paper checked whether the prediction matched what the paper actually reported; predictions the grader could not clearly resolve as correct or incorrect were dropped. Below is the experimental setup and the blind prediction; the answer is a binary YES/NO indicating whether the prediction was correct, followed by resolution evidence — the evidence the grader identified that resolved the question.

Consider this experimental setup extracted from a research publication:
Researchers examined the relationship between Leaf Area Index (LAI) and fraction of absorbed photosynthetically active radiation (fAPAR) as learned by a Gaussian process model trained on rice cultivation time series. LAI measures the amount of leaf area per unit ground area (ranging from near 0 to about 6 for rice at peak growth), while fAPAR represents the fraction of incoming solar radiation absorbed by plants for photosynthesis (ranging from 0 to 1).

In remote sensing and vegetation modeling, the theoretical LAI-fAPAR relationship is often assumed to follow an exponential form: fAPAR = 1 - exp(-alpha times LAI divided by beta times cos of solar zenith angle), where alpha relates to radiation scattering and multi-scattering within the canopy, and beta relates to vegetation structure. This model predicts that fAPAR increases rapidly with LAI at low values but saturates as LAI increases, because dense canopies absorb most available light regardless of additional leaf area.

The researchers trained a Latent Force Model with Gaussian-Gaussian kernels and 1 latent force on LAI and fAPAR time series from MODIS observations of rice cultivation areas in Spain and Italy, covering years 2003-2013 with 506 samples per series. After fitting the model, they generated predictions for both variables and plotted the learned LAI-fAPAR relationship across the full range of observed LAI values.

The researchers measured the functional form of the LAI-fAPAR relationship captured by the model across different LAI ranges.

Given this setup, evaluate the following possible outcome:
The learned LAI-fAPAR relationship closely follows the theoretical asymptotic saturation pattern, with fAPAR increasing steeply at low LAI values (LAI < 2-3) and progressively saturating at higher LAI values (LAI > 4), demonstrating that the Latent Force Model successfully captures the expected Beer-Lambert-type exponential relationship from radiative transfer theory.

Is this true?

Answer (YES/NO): NO